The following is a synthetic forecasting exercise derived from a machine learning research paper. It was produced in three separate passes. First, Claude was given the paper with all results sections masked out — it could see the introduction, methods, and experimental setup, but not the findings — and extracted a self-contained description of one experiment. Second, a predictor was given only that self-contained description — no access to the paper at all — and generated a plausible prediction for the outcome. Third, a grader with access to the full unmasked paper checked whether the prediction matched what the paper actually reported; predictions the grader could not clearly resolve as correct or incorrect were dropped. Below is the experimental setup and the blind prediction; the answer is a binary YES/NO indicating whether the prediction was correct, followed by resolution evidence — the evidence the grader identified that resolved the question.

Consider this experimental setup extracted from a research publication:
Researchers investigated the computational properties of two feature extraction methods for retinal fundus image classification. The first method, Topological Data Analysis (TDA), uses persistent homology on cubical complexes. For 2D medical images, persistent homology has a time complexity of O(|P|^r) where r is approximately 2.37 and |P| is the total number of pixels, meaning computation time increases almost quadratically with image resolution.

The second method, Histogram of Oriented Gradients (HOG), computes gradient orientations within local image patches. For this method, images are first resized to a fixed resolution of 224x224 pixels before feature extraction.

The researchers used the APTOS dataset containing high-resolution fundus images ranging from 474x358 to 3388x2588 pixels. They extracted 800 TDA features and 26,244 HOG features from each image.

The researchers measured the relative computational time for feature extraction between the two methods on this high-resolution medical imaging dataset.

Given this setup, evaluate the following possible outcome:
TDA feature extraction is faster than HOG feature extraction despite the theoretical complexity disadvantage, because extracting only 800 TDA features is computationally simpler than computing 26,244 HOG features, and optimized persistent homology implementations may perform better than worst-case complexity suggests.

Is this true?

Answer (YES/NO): NO